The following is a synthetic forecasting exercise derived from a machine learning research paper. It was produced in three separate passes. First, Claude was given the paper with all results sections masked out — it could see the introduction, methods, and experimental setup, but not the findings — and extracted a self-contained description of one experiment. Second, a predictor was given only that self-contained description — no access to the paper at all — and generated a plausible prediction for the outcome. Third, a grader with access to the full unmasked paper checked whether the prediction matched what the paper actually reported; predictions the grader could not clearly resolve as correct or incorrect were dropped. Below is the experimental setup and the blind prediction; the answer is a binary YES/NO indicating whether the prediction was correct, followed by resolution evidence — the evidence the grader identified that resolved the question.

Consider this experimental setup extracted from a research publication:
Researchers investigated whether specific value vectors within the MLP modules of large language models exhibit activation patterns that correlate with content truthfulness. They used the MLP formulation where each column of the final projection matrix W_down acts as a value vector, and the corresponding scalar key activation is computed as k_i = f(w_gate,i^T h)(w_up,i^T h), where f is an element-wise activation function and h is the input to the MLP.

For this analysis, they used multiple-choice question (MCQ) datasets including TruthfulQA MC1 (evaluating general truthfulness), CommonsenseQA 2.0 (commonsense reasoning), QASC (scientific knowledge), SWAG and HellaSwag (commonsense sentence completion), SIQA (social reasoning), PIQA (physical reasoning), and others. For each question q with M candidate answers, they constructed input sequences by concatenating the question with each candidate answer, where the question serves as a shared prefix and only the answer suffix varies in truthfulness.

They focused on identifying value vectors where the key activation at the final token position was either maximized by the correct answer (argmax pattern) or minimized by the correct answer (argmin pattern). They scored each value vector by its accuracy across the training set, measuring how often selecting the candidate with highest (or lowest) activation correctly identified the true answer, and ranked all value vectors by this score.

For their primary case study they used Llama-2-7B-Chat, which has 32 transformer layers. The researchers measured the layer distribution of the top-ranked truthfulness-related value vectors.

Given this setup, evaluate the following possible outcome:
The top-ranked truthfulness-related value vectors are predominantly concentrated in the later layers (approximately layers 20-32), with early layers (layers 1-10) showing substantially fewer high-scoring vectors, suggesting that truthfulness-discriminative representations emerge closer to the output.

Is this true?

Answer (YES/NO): NO